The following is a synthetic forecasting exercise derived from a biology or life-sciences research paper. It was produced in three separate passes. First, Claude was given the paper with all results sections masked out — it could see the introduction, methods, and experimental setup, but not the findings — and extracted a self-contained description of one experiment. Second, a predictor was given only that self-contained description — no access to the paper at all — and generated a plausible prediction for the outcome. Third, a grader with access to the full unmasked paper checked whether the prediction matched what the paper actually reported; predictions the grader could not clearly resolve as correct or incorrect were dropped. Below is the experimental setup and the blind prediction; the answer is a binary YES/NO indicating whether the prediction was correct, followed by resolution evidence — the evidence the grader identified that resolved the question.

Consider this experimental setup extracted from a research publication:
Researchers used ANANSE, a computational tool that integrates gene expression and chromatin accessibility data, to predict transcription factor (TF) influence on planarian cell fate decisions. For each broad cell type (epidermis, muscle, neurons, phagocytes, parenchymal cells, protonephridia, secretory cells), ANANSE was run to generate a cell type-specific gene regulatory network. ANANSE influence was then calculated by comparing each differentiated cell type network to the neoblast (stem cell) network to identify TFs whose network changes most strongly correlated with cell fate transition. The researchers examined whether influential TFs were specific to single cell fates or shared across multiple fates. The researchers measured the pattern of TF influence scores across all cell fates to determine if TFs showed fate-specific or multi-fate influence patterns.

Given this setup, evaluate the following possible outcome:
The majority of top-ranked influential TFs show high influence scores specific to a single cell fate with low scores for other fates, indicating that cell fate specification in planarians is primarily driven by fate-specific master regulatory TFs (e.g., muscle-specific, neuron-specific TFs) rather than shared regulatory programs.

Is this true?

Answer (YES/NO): NO